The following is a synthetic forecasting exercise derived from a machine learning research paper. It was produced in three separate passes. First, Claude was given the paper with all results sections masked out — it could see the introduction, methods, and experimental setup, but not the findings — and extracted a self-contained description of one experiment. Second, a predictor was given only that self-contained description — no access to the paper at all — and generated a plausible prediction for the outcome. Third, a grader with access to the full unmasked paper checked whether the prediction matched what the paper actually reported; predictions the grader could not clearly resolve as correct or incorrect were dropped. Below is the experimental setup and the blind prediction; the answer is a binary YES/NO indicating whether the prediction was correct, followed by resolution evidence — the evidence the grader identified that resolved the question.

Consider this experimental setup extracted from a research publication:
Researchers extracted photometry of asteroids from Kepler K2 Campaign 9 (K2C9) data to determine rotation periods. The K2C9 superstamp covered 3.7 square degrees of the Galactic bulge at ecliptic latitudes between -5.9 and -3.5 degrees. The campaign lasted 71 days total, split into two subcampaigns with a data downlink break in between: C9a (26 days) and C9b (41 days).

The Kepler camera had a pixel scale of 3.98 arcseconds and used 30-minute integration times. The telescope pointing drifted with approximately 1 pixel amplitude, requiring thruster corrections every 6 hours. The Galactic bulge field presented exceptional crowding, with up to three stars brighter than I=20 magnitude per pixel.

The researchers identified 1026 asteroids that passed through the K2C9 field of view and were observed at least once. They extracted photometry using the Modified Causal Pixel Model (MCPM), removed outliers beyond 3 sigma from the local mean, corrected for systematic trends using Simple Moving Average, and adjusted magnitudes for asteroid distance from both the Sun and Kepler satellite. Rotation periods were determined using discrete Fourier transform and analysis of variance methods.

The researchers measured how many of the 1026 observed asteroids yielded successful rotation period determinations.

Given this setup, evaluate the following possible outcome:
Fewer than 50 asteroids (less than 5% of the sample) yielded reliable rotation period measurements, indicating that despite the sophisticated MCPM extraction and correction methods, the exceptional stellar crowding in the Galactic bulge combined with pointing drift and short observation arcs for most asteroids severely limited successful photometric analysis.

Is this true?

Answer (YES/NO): NO